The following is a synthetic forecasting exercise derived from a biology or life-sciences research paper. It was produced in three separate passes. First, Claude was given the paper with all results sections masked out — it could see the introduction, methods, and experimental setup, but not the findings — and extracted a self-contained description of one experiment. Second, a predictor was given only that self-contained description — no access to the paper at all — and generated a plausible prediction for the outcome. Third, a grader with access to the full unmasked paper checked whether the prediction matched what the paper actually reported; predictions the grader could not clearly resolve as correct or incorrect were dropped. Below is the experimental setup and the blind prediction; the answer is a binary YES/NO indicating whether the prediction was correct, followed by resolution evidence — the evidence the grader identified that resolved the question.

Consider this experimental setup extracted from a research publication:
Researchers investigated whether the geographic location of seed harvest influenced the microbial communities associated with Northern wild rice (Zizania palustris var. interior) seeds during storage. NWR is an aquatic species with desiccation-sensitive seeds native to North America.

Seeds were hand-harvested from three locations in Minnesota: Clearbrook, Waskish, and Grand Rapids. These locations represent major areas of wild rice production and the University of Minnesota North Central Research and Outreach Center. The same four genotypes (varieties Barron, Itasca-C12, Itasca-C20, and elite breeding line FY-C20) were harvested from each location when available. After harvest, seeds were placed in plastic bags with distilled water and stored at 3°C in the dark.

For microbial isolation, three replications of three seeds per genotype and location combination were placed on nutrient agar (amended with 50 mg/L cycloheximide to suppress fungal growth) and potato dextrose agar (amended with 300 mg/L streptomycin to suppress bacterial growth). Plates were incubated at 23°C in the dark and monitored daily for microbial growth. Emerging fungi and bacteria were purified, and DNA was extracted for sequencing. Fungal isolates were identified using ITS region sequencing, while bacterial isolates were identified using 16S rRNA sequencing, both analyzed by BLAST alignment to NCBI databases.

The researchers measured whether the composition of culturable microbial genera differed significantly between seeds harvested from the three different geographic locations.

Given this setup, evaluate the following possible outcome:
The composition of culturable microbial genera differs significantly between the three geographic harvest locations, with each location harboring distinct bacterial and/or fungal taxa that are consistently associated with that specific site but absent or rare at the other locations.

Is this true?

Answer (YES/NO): NO